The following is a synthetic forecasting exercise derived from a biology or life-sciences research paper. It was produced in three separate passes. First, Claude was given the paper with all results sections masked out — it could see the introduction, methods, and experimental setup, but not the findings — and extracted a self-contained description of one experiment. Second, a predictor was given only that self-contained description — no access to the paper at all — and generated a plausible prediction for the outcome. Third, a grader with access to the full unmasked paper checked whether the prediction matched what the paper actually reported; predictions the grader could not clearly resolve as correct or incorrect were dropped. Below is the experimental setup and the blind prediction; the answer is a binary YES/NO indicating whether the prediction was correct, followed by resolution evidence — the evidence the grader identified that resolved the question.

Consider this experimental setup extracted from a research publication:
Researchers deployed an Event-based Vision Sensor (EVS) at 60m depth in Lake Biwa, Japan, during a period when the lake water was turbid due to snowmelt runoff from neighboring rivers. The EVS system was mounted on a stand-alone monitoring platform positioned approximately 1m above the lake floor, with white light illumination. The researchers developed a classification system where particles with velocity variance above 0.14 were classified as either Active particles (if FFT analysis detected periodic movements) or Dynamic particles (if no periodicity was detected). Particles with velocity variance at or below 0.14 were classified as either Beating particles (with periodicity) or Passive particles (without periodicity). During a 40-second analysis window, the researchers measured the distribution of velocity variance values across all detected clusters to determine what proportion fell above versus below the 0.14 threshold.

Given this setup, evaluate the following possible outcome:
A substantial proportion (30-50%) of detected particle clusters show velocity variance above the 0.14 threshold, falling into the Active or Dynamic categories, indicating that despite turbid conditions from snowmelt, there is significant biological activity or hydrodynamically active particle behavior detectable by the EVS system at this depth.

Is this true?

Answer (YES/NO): NO